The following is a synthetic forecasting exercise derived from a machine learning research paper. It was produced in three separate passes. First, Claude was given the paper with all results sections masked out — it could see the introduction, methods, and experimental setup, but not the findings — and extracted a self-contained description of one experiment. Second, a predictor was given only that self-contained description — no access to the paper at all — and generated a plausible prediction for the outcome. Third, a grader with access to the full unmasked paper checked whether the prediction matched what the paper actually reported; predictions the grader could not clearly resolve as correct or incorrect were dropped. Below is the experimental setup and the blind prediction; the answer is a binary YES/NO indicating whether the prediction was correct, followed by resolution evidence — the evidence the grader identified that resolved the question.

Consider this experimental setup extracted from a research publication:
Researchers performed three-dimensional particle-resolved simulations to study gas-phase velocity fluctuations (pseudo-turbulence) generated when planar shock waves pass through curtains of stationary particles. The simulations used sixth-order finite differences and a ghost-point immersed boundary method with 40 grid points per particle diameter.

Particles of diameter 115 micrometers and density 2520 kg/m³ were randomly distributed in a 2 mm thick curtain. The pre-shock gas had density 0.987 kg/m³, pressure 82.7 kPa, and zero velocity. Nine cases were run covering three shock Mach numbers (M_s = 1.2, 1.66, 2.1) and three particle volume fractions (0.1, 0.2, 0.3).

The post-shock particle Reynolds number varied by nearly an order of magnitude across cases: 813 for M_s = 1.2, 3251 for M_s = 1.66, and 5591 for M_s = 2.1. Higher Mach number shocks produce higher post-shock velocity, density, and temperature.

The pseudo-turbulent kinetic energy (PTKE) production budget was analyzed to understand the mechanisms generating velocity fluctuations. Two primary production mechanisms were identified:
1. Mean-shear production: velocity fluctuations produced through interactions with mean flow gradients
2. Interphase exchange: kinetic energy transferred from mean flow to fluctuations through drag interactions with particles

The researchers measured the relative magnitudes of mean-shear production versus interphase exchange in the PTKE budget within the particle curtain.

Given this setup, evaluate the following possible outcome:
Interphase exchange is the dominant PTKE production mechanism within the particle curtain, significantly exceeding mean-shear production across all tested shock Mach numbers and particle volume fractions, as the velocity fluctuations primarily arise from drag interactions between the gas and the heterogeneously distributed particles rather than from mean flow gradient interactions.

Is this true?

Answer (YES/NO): YES